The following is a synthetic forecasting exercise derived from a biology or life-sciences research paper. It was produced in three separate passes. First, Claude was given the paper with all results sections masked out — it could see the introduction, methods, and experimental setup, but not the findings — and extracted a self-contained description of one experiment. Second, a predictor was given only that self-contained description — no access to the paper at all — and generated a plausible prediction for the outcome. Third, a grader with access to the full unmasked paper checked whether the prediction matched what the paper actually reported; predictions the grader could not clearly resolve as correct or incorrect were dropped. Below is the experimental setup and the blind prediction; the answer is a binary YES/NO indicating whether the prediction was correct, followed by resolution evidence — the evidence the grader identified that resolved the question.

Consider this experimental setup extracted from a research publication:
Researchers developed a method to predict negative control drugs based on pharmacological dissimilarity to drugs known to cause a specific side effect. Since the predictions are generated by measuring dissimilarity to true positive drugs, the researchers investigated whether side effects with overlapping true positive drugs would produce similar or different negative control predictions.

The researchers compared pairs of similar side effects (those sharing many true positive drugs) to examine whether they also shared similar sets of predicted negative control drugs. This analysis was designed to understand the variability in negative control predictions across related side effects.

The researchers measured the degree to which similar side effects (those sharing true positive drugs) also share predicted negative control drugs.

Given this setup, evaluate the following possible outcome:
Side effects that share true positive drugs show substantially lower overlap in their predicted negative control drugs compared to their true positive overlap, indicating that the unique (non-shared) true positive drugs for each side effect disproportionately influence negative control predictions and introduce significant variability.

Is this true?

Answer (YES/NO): YES